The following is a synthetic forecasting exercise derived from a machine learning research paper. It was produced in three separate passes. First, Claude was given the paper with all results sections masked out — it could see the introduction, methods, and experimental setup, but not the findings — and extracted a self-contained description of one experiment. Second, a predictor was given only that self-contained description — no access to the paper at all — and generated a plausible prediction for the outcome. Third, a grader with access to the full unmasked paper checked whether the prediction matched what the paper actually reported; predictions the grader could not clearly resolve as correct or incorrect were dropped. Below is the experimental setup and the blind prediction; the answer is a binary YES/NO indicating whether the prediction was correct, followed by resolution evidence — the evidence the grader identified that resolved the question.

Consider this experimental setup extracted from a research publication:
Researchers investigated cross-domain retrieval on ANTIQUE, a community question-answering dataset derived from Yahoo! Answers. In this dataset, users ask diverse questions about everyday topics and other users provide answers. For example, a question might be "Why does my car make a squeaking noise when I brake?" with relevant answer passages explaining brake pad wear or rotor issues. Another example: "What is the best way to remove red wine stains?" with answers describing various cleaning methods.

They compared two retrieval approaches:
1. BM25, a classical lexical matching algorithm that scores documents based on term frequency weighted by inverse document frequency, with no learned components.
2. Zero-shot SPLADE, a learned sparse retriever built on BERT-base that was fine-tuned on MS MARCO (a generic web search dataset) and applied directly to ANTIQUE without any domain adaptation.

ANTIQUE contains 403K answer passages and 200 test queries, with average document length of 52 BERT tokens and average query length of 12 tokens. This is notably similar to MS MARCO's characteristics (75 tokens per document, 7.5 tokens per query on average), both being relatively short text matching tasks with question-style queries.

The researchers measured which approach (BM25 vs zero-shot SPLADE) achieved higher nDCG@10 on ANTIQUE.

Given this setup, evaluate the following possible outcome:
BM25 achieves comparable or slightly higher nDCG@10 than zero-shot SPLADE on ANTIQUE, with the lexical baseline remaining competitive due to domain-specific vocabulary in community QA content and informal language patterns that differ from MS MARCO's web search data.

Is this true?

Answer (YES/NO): YES